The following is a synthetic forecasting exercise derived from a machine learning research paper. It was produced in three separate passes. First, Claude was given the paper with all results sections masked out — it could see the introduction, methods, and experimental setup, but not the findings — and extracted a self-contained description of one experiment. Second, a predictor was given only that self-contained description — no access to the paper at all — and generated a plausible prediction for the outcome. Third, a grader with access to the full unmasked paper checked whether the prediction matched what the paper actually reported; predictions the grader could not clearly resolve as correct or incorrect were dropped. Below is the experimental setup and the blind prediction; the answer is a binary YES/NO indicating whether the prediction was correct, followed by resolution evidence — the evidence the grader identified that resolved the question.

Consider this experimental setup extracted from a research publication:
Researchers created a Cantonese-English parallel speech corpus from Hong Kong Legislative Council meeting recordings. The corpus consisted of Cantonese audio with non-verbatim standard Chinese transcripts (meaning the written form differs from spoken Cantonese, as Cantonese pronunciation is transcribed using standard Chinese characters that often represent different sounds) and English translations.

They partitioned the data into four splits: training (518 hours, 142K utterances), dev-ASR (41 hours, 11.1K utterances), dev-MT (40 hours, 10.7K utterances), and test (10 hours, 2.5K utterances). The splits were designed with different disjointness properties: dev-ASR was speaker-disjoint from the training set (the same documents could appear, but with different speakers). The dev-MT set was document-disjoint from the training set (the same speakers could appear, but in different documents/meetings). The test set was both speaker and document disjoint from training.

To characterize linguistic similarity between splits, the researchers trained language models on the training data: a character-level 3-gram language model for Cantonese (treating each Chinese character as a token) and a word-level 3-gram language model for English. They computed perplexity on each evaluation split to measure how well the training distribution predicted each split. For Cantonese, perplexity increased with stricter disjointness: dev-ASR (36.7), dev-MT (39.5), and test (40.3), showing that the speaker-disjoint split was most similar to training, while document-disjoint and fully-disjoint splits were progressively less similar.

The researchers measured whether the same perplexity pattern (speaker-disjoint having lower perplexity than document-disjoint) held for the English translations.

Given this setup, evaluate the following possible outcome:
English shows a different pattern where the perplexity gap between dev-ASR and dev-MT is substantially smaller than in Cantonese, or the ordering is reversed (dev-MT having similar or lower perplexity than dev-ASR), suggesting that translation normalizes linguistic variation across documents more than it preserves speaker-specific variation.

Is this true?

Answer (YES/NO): YES